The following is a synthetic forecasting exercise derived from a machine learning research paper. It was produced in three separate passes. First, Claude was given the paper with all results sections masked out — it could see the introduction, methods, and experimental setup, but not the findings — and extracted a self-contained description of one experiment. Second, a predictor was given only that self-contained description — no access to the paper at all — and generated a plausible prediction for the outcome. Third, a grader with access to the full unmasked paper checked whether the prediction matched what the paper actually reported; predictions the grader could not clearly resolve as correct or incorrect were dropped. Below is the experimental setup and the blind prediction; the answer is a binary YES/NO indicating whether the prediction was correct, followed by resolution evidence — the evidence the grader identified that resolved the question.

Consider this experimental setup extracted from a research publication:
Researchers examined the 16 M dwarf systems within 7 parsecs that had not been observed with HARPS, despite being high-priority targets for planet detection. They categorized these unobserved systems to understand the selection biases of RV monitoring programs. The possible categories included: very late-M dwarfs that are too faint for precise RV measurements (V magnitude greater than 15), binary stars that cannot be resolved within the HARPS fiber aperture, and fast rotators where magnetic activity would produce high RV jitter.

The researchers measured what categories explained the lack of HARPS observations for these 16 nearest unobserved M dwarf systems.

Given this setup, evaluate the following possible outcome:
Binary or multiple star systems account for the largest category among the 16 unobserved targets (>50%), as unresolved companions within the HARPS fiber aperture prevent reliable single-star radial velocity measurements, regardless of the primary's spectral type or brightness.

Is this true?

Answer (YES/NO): NO